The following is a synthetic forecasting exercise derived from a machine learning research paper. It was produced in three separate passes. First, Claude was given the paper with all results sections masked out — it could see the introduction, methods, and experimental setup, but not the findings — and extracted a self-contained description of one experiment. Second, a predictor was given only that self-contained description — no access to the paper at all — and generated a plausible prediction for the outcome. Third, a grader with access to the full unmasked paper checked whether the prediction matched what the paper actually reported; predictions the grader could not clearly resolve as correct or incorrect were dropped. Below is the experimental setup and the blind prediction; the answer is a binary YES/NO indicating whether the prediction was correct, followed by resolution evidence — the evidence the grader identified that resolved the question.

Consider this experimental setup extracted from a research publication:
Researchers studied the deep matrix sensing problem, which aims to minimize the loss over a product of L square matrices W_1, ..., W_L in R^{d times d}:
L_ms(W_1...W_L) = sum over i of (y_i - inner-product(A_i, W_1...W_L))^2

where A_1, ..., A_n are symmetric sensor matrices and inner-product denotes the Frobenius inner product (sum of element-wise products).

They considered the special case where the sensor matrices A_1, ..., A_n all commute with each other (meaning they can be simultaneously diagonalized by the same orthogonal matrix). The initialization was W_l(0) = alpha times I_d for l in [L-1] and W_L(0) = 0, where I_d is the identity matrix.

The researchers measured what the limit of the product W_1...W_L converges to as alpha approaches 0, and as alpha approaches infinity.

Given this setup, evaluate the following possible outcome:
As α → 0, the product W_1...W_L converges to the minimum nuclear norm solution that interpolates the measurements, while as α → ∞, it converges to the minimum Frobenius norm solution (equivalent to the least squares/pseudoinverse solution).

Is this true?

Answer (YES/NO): YES